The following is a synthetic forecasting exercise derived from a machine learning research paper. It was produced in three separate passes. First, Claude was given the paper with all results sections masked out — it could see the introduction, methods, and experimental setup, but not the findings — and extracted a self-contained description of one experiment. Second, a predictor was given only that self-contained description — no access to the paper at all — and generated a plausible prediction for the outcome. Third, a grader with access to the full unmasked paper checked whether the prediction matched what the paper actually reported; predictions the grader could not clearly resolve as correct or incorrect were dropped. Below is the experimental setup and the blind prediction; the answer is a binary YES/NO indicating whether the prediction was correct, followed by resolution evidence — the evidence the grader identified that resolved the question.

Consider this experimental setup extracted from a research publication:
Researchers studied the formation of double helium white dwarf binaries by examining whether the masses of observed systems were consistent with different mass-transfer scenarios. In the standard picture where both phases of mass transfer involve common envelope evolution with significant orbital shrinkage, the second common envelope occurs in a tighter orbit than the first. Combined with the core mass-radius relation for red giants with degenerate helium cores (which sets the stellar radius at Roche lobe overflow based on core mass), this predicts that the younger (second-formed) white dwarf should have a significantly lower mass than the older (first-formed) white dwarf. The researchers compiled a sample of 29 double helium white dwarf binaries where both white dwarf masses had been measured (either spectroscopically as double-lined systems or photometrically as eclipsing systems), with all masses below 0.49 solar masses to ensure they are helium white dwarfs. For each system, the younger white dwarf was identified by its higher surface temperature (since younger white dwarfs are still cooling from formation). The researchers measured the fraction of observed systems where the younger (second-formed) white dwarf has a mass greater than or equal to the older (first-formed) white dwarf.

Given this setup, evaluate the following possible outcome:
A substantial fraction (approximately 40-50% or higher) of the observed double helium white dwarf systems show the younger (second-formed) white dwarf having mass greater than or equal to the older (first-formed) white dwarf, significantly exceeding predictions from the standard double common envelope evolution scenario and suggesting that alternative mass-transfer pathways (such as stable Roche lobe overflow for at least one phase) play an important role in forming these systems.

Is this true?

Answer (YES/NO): YES